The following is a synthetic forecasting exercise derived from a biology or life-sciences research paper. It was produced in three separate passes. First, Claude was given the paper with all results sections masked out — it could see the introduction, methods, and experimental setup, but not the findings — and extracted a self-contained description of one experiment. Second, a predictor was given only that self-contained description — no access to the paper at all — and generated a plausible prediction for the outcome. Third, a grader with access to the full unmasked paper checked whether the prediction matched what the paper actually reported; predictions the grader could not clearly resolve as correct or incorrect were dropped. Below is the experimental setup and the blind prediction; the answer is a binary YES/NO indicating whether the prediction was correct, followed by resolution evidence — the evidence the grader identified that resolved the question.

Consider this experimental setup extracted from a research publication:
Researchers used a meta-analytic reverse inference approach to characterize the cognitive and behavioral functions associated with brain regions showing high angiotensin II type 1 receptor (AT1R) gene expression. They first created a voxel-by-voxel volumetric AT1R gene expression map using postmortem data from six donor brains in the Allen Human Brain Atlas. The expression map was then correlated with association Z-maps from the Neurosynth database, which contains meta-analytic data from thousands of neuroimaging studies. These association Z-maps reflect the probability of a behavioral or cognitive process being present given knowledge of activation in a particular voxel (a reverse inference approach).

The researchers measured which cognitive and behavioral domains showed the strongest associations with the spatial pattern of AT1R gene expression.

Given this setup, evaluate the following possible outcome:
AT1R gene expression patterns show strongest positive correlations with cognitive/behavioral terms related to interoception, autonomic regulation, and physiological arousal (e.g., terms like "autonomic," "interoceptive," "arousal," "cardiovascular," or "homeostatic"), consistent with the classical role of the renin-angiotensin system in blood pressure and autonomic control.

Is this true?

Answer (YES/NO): NO